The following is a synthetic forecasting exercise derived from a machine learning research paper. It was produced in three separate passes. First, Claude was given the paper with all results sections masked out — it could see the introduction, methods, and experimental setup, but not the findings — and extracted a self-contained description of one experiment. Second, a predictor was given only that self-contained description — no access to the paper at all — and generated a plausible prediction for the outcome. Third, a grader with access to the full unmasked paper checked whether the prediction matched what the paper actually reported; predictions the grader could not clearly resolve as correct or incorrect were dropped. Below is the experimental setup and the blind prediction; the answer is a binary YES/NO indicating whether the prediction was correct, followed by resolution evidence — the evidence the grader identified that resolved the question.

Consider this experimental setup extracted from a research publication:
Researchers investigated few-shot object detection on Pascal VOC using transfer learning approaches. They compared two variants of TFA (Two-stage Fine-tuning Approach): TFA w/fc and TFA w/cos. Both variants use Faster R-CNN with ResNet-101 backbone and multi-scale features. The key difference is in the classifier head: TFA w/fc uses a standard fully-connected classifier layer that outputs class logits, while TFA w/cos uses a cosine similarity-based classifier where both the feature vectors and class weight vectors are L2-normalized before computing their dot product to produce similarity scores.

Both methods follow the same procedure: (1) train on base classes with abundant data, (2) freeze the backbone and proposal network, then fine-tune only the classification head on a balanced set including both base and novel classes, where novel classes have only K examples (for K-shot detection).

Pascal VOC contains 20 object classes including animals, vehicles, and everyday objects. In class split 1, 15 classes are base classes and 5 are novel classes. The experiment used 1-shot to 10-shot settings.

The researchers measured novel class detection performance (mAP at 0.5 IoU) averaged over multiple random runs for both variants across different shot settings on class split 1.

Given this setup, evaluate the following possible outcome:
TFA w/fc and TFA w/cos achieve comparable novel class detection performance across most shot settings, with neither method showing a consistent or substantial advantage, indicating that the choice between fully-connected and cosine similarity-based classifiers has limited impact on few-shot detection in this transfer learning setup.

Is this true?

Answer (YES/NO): NO